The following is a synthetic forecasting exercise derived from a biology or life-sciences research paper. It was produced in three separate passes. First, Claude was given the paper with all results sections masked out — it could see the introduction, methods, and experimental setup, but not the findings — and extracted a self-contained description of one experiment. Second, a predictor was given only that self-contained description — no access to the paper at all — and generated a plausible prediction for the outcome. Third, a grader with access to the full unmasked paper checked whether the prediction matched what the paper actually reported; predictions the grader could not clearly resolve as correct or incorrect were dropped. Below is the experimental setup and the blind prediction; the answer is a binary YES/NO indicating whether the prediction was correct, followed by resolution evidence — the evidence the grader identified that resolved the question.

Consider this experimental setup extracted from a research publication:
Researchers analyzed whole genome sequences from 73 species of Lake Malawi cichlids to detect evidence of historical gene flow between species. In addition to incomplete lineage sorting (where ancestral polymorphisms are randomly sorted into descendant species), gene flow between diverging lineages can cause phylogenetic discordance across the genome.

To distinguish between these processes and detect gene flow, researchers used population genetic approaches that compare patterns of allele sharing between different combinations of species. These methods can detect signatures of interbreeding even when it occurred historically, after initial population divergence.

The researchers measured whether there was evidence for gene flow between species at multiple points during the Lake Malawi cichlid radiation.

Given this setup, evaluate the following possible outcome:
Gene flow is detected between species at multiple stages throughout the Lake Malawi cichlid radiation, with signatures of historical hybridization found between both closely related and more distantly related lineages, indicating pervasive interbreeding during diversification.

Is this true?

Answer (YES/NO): YES